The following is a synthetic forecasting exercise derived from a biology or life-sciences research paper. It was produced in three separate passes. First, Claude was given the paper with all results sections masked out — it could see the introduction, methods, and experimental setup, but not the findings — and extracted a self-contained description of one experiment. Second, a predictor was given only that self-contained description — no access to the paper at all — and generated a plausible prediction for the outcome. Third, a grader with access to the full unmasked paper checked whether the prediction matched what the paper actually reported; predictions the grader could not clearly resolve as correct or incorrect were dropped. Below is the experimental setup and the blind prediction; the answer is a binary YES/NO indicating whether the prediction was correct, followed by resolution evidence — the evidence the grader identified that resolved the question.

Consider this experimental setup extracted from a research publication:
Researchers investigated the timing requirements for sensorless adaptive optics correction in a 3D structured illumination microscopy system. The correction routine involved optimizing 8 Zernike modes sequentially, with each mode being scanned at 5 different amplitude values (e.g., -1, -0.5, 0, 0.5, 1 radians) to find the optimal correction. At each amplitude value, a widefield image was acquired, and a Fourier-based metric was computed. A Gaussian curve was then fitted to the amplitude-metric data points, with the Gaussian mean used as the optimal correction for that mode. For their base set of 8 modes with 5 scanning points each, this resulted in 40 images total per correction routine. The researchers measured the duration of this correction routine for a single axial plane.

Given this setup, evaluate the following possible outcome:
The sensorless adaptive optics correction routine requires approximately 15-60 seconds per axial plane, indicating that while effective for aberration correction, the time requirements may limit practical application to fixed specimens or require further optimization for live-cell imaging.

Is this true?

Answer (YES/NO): NO